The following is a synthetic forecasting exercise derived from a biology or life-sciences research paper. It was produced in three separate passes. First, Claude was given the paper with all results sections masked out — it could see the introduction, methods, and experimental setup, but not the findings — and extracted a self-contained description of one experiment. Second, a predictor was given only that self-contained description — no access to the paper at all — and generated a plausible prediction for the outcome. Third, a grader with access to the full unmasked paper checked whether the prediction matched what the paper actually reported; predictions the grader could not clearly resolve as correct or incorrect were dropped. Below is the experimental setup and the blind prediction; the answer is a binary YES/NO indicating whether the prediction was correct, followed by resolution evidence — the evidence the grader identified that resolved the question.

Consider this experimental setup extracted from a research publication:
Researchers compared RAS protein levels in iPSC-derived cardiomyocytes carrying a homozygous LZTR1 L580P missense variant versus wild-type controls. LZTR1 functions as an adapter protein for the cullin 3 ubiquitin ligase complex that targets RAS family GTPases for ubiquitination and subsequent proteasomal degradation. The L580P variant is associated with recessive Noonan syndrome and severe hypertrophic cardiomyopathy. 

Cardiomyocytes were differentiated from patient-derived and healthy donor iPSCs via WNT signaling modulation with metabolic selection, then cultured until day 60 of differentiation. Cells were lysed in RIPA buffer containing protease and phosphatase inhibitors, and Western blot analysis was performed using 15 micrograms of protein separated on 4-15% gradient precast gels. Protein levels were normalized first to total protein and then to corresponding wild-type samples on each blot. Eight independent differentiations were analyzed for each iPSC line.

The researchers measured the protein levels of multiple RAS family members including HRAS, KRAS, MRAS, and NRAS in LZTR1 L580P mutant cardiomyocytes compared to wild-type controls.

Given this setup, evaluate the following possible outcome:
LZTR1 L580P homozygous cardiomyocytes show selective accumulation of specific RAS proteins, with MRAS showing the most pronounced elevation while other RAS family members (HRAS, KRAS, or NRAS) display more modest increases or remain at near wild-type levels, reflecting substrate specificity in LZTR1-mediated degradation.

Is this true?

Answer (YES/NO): YES